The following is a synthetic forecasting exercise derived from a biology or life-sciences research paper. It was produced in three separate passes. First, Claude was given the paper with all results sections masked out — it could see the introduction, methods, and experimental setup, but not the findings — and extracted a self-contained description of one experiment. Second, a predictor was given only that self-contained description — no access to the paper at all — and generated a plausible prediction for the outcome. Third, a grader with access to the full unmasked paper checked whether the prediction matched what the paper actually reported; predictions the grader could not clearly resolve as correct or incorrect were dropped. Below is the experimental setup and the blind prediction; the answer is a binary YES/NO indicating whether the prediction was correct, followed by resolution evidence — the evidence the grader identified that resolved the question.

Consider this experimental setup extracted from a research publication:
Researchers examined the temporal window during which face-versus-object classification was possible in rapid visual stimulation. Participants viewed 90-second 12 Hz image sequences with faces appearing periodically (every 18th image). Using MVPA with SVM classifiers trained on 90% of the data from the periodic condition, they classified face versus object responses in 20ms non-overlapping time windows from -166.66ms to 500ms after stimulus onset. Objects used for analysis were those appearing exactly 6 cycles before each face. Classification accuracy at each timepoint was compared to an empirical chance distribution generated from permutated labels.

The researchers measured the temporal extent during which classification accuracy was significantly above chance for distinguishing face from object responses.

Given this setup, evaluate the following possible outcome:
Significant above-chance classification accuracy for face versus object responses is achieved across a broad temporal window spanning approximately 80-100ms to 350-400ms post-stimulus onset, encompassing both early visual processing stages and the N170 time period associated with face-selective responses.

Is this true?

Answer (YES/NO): NO